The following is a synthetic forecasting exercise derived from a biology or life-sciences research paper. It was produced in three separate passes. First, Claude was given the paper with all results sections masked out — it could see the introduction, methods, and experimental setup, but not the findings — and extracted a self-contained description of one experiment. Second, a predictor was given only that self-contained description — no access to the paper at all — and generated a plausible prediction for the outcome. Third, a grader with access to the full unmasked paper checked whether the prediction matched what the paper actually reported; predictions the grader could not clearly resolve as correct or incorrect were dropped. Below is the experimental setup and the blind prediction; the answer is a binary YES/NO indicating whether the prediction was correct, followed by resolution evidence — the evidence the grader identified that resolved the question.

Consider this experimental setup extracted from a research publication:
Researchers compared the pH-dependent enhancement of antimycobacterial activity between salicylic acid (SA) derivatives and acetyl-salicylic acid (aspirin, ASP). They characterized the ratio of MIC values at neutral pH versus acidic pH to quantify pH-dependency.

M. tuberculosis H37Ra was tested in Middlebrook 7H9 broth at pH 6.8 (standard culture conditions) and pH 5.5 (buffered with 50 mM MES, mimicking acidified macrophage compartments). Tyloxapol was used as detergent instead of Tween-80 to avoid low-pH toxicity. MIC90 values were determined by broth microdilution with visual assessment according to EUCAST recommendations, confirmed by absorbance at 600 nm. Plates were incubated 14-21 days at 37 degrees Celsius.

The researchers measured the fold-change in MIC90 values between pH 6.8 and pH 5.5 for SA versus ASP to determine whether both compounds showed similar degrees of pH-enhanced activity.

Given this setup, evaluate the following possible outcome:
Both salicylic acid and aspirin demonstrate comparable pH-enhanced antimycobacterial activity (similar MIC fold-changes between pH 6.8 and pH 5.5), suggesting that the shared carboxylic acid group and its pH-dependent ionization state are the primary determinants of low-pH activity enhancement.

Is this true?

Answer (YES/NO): YES